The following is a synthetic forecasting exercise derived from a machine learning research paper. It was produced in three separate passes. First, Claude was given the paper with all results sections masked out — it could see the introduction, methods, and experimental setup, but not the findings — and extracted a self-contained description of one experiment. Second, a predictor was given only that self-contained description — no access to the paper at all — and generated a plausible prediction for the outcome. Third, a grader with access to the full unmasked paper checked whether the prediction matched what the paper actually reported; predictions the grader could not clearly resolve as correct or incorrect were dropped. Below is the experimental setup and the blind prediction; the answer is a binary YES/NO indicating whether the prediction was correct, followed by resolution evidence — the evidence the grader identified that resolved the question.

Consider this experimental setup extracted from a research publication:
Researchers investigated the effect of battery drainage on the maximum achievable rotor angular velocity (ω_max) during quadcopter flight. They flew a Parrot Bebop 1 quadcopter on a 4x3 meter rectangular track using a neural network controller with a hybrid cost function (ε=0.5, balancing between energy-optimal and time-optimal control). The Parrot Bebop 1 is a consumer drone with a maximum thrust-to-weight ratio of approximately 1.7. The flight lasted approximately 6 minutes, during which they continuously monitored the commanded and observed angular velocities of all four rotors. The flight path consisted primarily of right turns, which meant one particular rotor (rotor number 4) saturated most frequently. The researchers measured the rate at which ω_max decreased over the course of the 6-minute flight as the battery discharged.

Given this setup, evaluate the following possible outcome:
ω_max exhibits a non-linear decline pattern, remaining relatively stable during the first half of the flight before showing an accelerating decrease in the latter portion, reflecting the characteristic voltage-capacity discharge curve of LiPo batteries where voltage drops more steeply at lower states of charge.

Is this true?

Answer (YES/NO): NO